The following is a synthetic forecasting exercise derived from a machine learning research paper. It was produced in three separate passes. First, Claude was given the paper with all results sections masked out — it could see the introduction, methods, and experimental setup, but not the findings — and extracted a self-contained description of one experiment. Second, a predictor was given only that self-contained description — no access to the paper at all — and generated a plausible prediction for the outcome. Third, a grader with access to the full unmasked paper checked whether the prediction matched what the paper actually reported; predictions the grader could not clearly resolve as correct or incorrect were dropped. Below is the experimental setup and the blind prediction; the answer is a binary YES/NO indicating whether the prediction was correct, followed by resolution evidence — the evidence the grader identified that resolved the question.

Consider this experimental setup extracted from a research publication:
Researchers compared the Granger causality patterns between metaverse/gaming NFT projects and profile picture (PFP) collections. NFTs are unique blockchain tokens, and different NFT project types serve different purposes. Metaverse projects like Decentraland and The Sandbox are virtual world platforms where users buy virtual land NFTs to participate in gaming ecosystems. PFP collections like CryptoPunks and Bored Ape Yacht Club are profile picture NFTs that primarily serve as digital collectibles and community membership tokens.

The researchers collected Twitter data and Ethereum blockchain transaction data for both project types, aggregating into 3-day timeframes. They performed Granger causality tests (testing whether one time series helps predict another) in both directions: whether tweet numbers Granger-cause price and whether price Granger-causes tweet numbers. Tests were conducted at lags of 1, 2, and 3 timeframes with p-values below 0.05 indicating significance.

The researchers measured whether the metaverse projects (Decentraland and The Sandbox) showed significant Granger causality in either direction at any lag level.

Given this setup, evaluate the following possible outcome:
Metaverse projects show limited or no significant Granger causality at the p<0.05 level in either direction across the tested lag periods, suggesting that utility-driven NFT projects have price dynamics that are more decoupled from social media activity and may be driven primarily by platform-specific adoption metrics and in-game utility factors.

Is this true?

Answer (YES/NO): YES